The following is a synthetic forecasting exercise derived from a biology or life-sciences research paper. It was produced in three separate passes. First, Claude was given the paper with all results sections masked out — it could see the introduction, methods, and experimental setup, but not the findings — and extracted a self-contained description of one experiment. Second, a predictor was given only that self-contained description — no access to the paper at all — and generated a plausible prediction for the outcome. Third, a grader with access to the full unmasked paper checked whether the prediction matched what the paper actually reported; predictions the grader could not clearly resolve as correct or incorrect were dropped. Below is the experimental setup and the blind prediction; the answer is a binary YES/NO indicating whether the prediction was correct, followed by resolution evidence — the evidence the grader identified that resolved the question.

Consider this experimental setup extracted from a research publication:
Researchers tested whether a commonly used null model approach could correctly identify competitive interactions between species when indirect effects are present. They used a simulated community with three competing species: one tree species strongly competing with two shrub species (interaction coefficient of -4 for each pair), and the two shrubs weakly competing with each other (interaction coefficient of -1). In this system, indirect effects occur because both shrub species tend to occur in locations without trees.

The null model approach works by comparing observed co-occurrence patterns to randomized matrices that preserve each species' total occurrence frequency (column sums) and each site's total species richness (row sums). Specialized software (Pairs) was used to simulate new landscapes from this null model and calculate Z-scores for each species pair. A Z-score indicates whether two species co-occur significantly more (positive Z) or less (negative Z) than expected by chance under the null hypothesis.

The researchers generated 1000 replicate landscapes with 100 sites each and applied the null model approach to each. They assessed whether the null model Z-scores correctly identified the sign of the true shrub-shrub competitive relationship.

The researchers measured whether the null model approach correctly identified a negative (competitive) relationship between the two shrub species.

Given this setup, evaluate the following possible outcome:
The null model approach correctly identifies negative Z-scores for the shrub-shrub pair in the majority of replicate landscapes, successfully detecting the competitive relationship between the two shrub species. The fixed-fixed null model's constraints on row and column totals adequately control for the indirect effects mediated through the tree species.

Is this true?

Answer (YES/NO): NO